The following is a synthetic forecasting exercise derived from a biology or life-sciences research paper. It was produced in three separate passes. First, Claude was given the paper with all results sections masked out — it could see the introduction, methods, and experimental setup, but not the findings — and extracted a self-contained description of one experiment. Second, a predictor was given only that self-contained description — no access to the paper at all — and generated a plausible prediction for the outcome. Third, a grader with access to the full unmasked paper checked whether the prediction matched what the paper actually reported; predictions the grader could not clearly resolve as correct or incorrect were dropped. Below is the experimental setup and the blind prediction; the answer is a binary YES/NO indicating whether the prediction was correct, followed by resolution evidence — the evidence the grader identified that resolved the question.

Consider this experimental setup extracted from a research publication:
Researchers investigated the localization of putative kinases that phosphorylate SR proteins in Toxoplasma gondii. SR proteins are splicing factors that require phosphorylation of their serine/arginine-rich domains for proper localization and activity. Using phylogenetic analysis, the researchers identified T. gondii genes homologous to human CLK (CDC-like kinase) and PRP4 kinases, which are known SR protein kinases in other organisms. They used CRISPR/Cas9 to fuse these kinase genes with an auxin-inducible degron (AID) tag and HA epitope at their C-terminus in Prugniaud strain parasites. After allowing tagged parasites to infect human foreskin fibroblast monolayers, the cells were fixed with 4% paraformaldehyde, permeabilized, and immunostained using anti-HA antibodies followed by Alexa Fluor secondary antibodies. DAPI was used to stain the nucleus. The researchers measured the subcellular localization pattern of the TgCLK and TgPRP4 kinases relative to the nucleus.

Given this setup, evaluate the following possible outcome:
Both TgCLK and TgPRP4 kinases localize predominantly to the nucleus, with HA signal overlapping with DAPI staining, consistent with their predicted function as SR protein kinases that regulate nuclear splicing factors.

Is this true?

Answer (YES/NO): YES